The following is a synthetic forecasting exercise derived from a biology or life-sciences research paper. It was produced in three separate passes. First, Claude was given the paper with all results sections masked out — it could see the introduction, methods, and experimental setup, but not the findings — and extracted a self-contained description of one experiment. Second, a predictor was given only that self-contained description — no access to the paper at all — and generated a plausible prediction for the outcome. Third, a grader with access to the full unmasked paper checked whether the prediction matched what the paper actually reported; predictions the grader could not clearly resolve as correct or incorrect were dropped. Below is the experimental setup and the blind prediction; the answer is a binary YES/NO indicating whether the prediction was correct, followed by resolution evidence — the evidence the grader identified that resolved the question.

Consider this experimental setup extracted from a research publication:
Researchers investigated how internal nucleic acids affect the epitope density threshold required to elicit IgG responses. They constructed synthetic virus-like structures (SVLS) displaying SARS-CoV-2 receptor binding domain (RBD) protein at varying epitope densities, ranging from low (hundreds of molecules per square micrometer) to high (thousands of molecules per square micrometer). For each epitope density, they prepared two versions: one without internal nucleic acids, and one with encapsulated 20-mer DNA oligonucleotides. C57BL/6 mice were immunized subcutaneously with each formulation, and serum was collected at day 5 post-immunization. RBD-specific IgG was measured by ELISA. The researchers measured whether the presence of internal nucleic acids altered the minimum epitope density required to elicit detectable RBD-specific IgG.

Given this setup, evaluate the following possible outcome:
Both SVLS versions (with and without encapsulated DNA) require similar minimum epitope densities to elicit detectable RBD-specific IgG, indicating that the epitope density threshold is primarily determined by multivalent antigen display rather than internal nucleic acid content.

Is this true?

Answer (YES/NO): NO